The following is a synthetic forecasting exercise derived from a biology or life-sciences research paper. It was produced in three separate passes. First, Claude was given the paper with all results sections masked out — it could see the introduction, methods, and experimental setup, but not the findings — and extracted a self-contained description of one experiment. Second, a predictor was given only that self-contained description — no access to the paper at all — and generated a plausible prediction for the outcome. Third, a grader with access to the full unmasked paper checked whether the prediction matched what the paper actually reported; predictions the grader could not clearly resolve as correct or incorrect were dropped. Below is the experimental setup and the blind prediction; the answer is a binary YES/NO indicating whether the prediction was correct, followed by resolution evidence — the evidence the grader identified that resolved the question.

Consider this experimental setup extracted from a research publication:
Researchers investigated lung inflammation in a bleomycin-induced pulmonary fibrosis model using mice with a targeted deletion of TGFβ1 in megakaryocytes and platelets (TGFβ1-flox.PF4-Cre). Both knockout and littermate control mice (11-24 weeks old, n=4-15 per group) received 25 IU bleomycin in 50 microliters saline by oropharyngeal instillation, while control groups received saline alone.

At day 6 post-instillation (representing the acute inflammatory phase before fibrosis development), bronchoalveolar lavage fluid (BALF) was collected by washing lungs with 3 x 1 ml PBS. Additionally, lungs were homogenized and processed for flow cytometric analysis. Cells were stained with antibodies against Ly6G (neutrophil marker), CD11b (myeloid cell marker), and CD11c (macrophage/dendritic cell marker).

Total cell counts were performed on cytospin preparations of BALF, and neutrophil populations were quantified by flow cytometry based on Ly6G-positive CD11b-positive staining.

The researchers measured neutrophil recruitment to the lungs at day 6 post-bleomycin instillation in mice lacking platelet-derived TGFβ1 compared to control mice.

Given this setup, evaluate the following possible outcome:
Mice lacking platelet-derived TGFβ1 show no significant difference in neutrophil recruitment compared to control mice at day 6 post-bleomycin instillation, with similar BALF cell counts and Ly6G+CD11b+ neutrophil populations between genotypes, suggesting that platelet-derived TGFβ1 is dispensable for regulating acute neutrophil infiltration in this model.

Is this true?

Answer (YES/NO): YES